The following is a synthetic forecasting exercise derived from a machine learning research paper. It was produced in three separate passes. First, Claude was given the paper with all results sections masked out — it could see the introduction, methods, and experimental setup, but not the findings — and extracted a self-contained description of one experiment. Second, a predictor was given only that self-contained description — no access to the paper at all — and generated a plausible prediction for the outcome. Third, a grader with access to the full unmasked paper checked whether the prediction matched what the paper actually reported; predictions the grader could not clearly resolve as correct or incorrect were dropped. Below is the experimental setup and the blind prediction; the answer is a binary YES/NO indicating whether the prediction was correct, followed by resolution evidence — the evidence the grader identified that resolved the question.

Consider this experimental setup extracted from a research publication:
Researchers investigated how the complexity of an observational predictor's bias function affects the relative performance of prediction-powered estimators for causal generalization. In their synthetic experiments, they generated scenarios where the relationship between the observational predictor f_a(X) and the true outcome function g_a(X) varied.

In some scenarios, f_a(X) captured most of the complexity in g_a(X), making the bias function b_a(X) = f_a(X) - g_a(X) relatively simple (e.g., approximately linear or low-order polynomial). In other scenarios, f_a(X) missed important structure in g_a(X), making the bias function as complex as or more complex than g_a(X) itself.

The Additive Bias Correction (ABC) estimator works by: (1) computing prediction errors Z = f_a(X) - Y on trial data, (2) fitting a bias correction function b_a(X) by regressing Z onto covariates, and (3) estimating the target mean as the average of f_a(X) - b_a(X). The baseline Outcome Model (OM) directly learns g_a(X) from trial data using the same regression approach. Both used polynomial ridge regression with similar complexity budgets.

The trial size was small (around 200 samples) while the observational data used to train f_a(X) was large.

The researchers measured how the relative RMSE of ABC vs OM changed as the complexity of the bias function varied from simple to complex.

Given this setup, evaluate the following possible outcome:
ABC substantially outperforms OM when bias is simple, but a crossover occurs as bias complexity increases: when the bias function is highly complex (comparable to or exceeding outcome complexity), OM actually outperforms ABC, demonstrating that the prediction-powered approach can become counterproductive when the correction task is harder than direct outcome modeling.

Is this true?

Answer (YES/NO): YES